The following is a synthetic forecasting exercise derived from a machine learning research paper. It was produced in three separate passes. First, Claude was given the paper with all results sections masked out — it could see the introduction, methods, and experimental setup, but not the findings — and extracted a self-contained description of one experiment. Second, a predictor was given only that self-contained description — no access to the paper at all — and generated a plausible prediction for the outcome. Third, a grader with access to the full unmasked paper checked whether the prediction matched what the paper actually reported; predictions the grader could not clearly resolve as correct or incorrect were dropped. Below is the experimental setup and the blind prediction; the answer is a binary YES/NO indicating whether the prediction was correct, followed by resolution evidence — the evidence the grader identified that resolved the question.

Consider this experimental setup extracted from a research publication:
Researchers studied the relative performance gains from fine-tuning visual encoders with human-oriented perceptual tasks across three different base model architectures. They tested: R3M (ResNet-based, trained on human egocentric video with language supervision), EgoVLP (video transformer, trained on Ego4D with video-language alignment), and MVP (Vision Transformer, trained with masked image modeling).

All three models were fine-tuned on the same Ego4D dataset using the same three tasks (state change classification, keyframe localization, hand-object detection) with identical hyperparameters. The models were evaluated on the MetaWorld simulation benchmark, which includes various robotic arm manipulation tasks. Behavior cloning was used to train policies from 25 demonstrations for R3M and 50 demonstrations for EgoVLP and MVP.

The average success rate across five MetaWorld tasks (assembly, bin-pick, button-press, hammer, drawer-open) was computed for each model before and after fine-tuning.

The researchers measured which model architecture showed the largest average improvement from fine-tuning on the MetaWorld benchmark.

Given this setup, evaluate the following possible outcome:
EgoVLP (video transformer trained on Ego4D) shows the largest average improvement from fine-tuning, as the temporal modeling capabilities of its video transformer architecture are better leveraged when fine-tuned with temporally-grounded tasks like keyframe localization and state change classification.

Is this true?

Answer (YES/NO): YES